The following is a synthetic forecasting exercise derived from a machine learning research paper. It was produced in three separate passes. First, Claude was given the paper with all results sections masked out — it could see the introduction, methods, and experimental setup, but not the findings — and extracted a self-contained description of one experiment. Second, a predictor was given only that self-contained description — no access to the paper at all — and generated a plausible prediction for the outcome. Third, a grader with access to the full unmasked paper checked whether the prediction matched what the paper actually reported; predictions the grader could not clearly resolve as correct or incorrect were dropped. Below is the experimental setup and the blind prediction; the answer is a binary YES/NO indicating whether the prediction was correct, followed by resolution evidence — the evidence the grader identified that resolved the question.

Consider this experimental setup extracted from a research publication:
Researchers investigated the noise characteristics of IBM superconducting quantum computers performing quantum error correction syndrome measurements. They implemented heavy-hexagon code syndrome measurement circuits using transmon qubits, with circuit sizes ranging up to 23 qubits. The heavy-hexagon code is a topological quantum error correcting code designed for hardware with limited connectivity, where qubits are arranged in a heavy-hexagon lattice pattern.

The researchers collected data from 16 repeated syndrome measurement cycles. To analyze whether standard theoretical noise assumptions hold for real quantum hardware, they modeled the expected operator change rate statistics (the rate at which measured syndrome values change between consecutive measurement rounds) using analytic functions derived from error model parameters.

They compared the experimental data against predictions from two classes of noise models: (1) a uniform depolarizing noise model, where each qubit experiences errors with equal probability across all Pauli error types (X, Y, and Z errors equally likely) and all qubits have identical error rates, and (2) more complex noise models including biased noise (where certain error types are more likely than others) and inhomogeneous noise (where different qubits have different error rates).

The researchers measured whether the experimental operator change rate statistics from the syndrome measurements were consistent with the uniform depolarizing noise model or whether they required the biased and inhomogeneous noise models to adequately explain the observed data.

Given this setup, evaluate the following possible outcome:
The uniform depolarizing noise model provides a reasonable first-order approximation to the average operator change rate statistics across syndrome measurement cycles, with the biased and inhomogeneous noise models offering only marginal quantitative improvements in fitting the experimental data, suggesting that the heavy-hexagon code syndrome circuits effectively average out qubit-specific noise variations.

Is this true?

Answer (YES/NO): NO